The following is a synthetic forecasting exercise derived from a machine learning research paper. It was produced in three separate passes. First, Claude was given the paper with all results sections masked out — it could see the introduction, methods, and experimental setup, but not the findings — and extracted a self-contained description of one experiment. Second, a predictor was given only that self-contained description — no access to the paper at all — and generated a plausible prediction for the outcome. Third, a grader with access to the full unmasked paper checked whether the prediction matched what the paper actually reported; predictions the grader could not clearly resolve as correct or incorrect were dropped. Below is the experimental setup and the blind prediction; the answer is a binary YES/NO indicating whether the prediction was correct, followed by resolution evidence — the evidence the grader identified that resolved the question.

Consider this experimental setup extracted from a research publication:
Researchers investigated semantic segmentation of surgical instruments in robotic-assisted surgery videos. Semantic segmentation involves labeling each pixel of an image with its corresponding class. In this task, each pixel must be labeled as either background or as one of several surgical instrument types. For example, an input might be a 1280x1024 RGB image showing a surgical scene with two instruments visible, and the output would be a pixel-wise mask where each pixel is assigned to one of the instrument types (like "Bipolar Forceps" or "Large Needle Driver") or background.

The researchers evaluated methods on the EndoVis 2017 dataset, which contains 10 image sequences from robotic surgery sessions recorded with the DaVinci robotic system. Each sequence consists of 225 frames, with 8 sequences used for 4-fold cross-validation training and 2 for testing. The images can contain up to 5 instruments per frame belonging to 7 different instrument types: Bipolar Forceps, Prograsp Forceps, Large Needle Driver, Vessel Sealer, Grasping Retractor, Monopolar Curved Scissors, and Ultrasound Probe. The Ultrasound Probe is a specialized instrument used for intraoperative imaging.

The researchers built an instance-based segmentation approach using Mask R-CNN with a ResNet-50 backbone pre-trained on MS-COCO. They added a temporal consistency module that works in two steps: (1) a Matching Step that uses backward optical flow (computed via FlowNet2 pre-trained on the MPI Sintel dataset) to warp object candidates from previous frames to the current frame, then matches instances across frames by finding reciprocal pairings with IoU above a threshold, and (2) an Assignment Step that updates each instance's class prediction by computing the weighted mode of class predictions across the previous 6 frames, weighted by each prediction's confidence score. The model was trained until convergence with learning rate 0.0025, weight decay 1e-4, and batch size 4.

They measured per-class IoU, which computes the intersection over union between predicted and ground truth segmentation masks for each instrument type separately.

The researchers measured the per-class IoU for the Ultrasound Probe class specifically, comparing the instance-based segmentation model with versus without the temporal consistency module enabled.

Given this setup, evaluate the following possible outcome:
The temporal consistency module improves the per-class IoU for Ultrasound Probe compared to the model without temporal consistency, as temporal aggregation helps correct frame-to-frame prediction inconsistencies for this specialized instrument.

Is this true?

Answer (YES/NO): NO